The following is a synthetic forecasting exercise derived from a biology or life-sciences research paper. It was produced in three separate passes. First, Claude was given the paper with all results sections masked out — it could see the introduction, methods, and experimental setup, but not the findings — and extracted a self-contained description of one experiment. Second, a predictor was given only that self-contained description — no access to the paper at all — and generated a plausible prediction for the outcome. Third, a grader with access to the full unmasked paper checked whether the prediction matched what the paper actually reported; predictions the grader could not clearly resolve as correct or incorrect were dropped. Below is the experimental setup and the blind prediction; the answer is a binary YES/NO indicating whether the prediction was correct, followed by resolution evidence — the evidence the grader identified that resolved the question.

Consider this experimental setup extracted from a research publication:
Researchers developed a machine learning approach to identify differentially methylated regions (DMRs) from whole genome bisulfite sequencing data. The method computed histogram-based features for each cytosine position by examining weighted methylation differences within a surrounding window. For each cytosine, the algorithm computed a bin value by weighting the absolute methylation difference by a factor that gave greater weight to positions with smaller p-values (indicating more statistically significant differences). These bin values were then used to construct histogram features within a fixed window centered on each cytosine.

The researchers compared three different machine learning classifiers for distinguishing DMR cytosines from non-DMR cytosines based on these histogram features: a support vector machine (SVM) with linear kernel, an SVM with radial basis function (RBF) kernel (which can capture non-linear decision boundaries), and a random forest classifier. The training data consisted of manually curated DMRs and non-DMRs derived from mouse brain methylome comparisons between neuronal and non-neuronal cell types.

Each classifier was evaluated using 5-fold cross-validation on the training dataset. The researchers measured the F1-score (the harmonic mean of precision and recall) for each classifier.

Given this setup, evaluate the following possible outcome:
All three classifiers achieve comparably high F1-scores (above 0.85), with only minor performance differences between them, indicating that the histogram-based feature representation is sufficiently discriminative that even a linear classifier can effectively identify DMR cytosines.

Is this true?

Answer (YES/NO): YES